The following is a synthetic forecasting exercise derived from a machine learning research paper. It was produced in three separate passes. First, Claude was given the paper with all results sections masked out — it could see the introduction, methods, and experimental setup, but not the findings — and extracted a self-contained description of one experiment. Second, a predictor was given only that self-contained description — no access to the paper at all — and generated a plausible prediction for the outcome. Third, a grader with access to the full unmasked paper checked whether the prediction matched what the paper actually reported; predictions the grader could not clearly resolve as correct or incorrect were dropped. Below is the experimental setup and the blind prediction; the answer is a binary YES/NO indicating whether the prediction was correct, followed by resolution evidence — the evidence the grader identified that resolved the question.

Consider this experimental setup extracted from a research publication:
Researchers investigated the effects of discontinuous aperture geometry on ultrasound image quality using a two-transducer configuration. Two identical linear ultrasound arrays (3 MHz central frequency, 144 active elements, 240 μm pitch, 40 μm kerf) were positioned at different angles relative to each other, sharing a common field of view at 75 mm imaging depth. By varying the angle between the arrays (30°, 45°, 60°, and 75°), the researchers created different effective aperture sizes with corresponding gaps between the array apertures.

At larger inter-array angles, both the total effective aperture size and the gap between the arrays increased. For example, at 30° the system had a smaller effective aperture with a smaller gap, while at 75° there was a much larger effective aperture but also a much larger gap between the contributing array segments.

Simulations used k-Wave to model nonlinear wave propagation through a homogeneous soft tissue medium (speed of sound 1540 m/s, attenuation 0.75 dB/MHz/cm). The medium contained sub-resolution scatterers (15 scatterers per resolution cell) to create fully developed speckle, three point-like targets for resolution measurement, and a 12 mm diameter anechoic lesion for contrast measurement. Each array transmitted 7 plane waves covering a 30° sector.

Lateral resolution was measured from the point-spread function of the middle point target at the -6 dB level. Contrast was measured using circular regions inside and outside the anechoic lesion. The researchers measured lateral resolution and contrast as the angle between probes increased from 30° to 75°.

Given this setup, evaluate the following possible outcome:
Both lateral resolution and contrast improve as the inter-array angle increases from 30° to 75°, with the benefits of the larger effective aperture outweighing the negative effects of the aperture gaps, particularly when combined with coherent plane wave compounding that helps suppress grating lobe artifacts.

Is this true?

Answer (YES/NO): NO